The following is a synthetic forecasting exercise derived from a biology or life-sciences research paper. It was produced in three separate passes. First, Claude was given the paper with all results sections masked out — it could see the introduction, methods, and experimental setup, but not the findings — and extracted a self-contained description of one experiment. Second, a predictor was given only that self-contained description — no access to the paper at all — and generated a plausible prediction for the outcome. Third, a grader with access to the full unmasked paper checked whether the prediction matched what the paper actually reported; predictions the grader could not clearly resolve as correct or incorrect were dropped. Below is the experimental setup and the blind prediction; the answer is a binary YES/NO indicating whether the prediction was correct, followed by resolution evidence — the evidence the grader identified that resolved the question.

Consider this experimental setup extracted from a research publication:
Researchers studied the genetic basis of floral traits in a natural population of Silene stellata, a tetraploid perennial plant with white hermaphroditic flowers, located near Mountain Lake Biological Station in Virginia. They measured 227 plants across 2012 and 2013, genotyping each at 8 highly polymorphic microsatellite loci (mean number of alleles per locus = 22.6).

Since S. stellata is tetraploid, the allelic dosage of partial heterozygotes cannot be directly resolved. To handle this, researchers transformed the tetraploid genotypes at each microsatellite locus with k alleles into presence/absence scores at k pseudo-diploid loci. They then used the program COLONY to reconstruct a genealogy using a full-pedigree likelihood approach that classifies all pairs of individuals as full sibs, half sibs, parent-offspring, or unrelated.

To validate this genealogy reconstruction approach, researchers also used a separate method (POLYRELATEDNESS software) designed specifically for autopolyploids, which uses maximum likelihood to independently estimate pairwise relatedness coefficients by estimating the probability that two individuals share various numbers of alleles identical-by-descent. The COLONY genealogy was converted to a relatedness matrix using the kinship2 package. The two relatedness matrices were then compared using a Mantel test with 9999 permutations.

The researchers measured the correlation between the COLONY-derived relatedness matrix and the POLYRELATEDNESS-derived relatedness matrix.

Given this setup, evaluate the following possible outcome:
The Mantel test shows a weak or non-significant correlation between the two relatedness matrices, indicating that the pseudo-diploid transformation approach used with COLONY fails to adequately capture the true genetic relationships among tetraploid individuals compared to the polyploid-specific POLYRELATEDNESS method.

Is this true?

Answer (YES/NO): NO